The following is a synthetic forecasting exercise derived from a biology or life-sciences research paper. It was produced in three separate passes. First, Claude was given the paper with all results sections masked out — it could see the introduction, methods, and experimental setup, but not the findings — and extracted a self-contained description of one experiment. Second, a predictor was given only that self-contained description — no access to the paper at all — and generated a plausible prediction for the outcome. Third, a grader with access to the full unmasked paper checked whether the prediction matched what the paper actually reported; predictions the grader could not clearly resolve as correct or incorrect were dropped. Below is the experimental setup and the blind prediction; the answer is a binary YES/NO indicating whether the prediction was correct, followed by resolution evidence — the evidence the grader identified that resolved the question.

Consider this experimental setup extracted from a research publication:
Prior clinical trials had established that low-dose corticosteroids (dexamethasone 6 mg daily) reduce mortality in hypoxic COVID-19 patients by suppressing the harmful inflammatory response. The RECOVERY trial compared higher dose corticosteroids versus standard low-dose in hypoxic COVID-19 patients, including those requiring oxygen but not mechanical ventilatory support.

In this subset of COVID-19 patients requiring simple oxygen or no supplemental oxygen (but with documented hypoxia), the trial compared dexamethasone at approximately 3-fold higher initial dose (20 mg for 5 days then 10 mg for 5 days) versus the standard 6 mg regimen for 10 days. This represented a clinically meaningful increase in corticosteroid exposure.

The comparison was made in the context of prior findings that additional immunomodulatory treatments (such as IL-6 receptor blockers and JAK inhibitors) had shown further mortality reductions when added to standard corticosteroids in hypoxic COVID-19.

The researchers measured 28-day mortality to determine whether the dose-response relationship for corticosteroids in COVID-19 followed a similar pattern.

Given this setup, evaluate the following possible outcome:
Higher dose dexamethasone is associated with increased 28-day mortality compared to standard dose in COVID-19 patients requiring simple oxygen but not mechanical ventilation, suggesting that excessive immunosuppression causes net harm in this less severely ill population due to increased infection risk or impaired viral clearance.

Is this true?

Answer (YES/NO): YES